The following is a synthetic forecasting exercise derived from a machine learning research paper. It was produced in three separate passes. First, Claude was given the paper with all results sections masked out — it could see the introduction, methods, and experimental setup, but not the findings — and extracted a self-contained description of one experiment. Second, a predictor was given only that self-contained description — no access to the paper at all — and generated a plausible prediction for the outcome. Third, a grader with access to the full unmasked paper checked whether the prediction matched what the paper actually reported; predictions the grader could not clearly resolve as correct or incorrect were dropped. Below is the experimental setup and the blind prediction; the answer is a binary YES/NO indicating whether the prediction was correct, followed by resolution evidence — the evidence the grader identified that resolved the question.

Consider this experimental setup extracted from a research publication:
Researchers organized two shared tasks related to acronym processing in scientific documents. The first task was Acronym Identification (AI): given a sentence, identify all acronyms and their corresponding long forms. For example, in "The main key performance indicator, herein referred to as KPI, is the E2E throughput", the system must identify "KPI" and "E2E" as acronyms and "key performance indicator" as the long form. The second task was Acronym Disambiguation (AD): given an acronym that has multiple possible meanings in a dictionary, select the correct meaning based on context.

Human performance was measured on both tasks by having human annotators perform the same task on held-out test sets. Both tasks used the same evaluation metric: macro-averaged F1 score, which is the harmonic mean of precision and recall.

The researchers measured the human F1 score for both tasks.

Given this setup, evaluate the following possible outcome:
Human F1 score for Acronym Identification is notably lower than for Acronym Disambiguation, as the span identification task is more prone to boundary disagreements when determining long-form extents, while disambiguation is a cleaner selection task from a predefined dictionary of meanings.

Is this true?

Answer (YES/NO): NO